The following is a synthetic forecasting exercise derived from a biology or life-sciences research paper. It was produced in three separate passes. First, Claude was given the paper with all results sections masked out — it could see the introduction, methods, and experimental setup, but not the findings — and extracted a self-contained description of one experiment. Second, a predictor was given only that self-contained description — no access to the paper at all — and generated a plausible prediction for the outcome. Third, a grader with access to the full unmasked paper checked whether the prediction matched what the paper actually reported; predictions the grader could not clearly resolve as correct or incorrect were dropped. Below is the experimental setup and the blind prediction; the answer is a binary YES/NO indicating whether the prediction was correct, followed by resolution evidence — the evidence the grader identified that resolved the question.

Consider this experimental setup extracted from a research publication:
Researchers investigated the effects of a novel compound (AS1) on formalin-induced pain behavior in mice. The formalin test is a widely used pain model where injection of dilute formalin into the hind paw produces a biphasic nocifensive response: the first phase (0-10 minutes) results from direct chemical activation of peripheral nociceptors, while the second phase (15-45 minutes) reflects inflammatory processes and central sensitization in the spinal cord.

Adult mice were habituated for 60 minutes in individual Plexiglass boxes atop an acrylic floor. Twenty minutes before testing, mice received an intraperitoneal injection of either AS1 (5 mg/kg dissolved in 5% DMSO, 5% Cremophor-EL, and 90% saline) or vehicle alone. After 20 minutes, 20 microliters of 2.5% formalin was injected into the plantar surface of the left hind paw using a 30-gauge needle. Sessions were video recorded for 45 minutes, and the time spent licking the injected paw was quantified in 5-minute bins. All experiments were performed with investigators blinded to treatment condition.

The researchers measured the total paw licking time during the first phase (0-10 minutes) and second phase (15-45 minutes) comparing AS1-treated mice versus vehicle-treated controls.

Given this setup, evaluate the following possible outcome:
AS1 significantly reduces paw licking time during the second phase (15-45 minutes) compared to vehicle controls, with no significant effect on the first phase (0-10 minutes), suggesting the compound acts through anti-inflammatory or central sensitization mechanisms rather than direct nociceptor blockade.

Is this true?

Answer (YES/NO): NO